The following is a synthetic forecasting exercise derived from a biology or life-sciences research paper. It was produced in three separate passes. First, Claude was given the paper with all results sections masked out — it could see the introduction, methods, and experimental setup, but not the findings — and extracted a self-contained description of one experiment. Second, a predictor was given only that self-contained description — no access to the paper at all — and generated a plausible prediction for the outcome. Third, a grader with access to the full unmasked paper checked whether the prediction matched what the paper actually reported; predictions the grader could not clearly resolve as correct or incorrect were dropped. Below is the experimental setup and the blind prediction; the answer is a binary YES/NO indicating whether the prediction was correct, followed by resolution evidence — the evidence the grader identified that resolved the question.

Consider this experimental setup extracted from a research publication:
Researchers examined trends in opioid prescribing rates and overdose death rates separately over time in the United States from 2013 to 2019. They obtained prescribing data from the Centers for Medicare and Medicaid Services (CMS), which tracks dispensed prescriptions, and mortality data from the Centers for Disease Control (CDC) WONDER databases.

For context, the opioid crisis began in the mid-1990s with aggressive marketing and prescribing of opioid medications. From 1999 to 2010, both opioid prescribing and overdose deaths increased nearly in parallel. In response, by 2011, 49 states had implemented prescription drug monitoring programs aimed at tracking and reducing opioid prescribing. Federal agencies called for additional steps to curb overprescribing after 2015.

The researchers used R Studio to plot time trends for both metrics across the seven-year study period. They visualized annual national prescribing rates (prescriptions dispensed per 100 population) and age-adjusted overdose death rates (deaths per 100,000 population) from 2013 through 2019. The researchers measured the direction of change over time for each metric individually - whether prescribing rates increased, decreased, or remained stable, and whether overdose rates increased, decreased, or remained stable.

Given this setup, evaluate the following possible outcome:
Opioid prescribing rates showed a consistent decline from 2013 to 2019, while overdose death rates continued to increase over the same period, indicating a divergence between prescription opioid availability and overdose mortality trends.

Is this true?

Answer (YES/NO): YES